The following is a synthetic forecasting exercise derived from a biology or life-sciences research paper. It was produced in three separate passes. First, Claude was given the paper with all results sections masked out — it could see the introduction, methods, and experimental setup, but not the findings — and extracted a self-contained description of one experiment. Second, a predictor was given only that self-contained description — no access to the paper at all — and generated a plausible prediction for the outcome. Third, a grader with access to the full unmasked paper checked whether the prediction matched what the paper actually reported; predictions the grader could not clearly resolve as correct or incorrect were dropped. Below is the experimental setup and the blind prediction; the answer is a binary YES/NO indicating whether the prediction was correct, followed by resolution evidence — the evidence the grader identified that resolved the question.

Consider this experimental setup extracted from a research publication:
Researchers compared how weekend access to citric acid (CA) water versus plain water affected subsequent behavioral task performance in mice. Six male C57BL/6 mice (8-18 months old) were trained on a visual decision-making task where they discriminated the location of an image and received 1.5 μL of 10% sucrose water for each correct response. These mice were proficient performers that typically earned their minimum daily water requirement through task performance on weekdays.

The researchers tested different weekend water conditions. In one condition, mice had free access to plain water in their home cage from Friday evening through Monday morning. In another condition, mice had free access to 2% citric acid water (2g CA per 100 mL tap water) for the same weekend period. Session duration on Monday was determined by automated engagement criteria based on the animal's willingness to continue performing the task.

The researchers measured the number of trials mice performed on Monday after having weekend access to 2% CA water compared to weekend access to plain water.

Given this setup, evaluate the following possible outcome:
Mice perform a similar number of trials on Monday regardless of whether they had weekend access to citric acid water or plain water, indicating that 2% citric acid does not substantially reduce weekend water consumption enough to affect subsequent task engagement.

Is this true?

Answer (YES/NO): NO